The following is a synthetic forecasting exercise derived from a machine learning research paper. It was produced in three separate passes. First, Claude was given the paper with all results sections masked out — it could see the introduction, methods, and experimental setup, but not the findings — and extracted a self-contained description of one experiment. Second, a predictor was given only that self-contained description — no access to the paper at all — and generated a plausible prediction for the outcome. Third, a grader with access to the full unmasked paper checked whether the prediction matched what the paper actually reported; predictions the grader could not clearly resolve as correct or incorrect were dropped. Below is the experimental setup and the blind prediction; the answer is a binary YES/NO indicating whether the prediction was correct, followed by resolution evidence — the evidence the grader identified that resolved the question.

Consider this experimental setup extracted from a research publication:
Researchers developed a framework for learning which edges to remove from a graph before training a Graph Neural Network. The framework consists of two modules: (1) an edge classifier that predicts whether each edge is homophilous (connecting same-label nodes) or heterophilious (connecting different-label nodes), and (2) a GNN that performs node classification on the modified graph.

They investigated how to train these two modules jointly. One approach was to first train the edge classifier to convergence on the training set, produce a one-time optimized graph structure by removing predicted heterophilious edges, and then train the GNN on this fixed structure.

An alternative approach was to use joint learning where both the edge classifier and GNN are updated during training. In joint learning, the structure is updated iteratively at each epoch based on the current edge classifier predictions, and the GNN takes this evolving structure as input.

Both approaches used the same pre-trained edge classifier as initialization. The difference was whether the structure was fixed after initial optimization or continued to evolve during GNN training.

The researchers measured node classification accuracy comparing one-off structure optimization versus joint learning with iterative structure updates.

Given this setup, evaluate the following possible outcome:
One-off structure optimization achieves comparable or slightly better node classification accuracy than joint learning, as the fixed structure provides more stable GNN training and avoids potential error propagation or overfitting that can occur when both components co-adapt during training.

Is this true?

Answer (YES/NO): NO